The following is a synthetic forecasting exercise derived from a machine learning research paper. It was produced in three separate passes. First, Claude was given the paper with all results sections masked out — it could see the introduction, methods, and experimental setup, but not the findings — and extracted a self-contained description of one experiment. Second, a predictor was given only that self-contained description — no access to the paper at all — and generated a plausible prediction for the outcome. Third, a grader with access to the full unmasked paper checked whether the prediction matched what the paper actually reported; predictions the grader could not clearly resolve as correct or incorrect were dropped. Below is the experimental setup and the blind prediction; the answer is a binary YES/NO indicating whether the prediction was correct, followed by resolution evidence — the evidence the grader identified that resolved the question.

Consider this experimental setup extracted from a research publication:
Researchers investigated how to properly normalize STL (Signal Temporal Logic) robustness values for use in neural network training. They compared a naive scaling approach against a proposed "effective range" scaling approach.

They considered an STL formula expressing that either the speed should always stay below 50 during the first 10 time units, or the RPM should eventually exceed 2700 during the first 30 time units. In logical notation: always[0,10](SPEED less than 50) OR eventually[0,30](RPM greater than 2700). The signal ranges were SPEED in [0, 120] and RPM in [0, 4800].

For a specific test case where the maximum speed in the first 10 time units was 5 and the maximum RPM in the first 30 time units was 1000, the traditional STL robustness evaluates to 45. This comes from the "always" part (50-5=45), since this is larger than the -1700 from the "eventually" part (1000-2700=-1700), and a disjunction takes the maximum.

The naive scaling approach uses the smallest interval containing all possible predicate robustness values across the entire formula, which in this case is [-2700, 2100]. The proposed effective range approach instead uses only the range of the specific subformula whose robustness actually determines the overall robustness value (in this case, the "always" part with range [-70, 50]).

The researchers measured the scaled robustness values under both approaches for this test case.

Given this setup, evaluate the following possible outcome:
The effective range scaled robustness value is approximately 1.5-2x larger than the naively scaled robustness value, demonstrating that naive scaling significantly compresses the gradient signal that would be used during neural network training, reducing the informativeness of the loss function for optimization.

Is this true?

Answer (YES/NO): NO